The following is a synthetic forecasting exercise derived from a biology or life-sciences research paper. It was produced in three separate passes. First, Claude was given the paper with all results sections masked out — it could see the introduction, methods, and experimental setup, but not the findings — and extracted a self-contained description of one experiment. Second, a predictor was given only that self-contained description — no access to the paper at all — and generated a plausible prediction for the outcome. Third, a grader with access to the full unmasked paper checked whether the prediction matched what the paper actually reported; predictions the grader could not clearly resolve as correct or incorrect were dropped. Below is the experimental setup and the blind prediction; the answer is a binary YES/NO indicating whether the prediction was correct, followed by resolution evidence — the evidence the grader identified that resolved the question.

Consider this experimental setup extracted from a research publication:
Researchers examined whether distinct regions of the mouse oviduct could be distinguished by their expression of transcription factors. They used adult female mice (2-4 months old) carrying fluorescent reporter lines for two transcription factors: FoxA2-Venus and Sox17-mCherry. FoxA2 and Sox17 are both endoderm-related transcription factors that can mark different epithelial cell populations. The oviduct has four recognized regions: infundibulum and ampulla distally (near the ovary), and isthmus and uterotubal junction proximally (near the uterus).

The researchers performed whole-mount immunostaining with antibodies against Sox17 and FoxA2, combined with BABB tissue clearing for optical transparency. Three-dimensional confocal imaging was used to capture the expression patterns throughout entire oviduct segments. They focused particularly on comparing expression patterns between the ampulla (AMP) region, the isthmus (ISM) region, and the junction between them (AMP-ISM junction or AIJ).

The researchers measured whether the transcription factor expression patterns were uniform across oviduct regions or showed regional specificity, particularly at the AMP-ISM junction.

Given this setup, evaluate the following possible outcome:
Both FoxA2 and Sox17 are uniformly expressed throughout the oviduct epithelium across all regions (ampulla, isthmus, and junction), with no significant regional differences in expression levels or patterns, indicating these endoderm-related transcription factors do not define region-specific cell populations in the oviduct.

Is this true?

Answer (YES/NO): NO